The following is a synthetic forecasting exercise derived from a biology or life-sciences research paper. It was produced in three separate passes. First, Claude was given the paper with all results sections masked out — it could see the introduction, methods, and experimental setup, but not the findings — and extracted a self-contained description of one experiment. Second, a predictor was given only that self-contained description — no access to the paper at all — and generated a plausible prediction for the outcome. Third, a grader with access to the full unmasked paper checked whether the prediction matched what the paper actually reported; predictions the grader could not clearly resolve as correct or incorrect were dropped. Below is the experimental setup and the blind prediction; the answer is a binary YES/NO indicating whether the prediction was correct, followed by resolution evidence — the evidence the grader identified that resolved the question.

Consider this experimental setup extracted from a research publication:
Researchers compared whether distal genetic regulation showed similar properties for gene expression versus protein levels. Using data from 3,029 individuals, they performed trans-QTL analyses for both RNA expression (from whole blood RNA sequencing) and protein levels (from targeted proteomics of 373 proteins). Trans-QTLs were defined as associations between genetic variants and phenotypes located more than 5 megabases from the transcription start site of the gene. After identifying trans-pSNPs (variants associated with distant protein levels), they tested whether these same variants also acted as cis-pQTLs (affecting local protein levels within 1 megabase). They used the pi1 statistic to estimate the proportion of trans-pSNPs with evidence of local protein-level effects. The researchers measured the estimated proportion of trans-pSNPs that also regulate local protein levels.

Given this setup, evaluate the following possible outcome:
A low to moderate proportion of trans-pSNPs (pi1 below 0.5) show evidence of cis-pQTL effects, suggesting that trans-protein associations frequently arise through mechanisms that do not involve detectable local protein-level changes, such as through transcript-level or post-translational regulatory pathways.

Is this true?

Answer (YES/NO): NO